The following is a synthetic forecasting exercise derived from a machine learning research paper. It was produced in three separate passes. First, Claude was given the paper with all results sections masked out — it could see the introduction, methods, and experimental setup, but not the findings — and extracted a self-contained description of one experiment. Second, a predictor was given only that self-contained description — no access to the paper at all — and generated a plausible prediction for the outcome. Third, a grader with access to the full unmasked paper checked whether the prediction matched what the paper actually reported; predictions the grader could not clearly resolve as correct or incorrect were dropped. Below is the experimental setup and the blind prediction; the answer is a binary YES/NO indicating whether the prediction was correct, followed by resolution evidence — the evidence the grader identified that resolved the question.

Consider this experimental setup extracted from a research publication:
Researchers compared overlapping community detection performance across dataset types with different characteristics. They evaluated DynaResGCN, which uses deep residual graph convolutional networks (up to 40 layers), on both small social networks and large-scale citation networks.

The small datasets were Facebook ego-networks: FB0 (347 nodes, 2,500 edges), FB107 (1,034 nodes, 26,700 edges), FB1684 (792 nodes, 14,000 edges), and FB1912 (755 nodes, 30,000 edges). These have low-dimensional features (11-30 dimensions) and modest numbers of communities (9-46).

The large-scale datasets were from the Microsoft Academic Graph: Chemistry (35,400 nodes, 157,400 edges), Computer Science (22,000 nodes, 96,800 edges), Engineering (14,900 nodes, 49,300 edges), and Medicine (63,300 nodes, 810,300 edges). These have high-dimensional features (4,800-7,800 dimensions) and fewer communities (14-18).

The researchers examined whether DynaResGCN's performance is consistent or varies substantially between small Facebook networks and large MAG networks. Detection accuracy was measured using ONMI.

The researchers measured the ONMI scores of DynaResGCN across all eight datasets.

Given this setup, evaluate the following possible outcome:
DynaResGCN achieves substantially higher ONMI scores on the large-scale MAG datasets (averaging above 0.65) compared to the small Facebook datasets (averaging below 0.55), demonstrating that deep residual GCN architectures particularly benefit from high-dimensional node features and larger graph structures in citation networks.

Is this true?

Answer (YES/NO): NO